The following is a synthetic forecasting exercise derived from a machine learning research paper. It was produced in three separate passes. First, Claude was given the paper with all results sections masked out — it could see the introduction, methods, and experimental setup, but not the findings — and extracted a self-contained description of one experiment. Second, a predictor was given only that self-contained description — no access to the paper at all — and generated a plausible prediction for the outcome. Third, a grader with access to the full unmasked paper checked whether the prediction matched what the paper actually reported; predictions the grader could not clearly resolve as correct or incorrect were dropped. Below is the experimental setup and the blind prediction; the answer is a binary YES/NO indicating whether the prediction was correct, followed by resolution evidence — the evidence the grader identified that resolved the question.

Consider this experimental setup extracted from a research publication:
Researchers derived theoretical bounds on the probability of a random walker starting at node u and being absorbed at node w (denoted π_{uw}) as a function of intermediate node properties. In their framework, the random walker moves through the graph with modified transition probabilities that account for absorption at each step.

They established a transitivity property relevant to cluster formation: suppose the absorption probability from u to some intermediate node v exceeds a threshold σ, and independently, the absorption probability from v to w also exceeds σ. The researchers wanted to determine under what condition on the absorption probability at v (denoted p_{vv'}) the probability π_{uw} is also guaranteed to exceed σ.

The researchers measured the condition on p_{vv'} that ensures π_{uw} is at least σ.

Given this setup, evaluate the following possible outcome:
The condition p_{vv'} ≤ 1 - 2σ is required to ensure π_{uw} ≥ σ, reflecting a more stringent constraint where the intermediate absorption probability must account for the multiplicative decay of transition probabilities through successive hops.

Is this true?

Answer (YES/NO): NO